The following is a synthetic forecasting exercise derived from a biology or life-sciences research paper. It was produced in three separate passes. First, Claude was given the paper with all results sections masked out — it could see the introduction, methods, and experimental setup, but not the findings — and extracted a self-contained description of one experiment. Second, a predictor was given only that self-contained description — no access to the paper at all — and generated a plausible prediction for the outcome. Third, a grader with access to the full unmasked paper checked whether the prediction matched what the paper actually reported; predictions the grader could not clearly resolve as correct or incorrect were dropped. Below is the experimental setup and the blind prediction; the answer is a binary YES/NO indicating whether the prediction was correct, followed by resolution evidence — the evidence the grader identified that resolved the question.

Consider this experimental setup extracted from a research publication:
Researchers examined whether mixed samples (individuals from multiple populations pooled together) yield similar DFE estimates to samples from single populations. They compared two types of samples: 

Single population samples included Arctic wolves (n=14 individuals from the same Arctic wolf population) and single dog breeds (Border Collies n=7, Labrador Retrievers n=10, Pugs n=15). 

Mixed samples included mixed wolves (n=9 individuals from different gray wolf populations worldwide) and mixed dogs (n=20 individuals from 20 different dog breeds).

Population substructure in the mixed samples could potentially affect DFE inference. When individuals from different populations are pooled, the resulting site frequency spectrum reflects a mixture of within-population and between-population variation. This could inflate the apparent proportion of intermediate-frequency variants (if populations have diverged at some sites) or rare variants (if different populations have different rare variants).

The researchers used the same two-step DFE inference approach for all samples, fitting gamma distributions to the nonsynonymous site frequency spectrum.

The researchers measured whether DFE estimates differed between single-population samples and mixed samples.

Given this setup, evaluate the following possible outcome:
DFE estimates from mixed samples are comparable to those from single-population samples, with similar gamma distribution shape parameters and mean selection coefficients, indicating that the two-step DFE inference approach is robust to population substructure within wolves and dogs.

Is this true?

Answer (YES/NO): YES